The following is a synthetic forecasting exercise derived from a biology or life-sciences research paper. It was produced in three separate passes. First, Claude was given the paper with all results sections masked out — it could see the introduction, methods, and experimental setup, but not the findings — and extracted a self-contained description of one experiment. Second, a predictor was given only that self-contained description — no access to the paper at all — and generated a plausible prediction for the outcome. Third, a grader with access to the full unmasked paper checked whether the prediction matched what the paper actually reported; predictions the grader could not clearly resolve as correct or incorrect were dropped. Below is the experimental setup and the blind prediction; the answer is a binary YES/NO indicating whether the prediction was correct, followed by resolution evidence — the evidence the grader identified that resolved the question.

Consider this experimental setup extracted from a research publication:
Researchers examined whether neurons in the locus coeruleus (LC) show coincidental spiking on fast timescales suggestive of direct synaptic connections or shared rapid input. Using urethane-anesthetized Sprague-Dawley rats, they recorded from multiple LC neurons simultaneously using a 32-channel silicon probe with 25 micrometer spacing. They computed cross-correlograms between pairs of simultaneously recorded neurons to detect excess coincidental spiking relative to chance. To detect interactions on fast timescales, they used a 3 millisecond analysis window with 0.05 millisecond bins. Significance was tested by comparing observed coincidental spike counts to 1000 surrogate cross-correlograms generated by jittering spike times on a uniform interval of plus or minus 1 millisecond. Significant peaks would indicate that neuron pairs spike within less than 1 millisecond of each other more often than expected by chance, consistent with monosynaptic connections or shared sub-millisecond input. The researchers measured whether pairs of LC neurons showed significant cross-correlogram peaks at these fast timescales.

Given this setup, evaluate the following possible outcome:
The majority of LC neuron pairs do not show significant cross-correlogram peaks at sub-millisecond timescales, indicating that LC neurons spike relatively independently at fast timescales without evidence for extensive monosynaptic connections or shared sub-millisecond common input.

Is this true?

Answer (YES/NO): YES